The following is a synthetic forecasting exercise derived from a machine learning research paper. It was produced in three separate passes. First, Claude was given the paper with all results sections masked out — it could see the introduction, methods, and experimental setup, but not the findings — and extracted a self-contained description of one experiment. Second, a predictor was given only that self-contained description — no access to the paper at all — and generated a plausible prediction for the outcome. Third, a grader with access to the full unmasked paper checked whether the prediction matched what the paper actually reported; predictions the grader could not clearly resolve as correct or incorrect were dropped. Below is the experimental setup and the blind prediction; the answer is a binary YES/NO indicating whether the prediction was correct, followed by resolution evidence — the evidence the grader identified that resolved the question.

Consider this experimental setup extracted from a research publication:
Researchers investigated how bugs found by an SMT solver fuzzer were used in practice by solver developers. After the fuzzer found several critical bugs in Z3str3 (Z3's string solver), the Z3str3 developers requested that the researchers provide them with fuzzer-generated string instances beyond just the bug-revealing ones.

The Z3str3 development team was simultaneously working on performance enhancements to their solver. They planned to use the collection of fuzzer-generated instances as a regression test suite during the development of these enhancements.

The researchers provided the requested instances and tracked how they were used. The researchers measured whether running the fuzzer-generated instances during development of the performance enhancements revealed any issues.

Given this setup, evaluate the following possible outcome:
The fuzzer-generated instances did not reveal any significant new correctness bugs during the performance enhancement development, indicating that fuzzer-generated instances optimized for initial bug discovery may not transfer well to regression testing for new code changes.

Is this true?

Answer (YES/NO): NO